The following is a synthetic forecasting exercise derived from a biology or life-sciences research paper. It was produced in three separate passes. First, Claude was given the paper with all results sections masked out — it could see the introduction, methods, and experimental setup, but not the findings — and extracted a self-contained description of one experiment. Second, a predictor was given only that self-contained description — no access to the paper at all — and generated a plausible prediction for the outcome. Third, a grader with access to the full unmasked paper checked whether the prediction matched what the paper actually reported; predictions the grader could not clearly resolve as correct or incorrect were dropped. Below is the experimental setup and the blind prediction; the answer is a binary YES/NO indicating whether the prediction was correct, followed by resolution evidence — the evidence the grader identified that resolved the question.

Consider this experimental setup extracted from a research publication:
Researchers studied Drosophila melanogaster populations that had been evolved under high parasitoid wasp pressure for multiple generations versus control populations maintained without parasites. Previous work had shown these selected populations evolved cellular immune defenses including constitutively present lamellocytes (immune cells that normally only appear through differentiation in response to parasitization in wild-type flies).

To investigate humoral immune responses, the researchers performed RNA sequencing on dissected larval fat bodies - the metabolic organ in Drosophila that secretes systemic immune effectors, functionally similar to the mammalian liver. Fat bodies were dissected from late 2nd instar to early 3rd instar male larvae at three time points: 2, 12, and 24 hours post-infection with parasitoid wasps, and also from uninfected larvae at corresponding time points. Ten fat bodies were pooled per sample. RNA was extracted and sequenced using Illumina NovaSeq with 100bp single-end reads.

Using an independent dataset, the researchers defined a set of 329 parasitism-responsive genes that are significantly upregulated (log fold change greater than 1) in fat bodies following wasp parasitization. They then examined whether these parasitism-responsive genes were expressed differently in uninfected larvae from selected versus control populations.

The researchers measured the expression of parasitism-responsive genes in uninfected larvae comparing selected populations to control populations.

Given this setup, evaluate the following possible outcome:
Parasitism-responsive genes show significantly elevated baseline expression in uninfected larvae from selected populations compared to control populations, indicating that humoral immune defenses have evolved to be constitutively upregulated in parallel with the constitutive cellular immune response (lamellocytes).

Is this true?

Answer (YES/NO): YES